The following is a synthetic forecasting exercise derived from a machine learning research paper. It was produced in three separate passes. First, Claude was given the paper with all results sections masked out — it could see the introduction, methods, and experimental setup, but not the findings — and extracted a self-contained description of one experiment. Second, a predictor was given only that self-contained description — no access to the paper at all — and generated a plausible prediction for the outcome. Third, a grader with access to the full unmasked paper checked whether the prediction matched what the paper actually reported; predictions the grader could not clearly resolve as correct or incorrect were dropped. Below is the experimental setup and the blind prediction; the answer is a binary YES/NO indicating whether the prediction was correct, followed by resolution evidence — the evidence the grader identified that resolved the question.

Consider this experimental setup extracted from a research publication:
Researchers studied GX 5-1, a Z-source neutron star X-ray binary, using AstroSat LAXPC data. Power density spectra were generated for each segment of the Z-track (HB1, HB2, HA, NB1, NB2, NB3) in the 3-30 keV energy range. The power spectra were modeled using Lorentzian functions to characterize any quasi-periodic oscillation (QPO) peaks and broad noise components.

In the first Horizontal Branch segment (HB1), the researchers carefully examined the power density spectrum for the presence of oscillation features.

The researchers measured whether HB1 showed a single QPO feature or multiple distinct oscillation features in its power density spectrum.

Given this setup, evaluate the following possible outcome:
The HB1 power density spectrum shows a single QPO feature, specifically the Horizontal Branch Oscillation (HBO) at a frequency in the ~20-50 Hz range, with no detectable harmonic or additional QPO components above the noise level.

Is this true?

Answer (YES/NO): NO